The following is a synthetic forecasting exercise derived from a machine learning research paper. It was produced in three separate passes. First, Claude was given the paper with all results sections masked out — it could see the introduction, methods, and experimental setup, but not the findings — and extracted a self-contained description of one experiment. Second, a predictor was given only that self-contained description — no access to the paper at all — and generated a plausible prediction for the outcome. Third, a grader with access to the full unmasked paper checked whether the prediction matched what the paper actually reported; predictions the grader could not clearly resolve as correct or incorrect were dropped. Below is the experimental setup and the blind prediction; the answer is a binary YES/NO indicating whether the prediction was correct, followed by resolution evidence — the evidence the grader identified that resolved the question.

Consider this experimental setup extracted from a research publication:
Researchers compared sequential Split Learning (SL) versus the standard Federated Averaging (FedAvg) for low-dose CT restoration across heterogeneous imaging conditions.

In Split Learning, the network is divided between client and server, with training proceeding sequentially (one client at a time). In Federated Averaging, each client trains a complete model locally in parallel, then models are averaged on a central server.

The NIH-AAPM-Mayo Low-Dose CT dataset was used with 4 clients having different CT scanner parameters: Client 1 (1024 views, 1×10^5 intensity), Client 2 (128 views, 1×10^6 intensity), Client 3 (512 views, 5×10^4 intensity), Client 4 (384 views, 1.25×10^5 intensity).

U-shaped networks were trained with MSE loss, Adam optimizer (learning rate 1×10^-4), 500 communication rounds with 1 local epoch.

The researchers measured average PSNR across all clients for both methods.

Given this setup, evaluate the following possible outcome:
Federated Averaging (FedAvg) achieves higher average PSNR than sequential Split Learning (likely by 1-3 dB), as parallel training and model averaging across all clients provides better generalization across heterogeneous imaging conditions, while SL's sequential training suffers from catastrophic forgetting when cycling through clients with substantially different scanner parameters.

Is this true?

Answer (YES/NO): NO